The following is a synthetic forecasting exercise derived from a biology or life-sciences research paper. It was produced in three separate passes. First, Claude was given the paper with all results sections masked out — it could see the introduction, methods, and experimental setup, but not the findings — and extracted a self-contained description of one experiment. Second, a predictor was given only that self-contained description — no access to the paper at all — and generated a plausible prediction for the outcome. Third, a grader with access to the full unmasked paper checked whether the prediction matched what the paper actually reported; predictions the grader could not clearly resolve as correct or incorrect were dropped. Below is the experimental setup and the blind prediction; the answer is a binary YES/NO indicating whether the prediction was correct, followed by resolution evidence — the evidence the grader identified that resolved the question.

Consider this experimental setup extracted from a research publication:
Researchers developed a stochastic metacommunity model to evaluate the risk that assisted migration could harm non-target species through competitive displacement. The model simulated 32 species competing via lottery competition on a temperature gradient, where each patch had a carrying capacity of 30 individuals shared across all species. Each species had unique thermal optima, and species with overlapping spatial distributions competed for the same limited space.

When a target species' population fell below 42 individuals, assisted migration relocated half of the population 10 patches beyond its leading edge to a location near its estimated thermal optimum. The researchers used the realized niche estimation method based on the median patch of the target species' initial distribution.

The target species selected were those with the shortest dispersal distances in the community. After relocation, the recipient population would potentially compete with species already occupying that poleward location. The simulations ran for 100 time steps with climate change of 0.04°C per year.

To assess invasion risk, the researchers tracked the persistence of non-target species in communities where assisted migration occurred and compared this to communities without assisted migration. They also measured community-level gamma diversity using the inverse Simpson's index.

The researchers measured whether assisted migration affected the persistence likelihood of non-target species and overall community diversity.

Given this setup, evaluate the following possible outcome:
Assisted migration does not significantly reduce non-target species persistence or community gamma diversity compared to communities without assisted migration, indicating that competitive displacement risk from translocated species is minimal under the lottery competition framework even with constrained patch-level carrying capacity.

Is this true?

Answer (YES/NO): YES